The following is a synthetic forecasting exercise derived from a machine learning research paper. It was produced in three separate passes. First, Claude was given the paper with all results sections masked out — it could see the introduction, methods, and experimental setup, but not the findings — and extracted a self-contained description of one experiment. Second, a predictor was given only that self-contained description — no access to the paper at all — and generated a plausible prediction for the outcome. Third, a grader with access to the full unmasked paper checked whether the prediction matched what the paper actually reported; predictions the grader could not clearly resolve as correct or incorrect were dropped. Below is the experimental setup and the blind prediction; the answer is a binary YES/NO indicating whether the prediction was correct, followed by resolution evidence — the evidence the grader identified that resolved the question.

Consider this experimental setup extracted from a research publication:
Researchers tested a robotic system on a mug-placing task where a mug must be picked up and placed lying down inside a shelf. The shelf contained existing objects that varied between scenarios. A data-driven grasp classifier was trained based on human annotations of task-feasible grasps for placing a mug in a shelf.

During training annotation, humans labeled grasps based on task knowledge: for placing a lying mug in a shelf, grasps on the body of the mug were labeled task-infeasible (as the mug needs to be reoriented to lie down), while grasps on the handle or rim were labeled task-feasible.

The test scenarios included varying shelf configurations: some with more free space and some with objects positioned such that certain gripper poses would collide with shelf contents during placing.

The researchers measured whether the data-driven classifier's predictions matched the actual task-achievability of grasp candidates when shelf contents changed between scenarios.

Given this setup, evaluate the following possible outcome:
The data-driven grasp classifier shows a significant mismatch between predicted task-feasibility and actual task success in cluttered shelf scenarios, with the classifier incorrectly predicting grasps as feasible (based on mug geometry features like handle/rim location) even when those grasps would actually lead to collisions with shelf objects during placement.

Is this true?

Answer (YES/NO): YES